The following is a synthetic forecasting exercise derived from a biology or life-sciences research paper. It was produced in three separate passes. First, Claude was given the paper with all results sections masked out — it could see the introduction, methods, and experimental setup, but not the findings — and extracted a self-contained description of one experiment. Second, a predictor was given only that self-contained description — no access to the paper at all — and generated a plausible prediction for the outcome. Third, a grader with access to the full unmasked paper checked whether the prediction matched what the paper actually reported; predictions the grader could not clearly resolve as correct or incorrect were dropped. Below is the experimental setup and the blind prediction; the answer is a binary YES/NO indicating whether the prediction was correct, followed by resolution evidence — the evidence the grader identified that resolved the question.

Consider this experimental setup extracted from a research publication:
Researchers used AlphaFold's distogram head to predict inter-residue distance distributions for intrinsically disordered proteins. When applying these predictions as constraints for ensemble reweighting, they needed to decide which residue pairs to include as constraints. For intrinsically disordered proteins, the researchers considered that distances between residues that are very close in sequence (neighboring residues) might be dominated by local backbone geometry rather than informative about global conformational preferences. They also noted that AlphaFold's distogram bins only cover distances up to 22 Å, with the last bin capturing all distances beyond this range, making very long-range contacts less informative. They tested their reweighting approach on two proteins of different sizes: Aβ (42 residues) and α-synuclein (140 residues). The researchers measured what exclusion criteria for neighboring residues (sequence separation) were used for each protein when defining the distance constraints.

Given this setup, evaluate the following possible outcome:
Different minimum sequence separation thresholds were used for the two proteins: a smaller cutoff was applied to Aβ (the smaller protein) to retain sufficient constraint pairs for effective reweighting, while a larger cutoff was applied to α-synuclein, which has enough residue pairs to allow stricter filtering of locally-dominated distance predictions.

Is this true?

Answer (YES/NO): NO